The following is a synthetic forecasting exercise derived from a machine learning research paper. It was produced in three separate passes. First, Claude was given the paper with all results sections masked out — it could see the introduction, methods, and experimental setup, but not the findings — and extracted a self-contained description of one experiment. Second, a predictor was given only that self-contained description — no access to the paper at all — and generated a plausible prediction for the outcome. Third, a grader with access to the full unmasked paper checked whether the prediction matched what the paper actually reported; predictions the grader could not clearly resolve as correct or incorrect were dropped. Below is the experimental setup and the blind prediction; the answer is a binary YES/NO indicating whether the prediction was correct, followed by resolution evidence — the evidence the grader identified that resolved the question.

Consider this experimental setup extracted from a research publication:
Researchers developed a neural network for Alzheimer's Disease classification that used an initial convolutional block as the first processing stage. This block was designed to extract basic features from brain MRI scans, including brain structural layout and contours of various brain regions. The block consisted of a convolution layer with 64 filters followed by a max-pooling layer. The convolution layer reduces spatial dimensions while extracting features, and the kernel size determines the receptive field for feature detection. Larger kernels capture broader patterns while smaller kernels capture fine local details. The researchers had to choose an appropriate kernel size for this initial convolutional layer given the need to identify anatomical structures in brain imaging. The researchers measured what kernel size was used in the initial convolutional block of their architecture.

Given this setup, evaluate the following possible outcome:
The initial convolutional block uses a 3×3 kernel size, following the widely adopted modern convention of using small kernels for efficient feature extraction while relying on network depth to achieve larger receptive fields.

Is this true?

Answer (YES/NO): NO